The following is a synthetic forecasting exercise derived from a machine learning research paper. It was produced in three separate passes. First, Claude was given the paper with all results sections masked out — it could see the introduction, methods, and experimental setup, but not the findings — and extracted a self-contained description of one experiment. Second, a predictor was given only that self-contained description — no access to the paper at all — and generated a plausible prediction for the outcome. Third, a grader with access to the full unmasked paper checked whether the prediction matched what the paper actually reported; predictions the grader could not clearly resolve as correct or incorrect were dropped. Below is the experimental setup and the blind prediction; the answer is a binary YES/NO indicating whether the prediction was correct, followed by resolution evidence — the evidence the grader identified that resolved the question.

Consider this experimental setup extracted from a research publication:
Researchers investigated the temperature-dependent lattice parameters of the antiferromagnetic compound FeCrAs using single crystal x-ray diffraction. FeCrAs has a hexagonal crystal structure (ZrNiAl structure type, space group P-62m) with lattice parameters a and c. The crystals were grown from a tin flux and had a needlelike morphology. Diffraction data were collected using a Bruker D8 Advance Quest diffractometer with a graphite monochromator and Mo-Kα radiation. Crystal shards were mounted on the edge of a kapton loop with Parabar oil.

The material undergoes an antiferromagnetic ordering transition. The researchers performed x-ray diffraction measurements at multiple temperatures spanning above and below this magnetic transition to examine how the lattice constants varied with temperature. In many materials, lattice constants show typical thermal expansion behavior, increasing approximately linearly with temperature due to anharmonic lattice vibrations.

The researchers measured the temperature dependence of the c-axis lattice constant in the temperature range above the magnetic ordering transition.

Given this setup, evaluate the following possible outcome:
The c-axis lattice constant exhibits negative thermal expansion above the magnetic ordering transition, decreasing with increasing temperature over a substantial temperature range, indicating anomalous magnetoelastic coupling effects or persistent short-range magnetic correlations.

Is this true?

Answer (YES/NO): NO